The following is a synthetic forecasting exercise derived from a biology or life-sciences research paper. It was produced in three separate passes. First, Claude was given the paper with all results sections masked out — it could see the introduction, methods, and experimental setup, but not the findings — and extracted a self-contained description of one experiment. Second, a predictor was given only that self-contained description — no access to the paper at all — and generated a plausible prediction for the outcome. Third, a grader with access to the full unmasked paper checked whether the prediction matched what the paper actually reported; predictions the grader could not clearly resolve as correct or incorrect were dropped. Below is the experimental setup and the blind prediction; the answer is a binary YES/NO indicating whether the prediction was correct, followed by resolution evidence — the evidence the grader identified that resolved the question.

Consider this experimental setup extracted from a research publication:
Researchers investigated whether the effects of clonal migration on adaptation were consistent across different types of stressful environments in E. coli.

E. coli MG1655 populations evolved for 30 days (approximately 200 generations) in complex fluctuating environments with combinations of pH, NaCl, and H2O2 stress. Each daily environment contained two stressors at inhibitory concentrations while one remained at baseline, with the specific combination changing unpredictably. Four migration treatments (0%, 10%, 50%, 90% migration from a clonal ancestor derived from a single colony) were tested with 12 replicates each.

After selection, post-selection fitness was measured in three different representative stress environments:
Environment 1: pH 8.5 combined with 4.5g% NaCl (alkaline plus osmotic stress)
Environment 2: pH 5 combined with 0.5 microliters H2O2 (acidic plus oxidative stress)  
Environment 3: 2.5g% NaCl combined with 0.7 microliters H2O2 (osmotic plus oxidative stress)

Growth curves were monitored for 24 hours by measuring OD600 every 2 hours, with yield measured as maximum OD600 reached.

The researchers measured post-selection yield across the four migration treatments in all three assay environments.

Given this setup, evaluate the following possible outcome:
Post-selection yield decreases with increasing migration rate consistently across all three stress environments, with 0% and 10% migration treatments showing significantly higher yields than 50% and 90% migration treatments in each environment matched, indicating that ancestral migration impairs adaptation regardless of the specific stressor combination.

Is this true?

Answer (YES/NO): NO